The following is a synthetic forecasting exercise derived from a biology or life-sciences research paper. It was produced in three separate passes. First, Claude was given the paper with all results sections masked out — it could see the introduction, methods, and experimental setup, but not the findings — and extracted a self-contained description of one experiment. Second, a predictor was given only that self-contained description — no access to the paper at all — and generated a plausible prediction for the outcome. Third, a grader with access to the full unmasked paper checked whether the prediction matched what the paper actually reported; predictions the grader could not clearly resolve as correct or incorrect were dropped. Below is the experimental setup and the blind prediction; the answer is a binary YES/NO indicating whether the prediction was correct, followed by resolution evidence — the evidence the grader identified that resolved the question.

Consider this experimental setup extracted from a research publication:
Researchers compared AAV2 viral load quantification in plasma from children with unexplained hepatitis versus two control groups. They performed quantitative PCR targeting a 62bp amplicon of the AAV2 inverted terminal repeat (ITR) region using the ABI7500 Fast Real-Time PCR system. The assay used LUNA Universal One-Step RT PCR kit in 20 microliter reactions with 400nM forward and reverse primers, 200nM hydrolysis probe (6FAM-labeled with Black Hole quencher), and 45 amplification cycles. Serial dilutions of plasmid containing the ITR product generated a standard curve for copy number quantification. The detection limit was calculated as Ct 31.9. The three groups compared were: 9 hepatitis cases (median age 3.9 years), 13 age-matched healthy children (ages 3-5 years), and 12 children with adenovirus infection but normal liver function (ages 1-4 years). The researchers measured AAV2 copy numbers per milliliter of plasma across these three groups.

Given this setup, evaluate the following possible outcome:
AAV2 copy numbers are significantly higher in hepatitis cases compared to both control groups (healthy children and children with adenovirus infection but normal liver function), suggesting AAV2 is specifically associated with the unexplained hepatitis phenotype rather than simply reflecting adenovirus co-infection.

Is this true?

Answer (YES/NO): YES